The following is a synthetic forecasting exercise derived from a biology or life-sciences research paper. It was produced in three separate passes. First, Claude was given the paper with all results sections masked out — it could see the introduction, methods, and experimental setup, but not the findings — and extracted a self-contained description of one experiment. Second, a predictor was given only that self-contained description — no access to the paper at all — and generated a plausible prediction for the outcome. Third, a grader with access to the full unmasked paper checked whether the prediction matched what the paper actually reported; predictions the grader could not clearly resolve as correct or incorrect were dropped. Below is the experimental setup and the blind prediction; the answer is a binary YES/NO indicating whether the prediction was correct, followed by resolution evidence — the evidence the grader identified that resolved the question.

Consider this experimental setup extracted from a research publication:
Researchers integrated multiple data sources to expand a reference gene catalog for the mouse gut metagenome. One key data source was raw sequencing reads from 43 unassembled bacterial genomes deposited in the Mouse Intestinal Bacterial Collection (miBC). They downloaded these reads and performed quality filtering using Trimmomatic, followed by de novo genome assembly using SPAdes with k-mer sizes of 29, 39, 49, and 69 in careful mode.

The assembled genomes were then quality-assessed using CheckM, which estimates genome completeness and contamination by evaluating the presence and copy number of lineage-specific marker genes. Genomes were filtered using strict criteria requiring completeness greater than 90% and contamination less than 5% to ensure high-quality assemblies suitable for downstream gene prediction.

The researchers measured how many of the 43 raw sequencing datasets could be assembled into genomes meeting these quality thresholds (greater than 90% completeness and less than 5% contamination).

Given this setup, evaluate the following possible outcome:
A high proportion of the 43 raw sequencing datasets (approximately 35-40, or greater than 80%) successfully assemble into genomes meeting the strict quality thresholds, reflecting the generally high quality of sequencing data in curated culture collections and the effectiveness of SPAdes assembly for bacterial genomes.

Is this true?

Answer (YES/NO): NO